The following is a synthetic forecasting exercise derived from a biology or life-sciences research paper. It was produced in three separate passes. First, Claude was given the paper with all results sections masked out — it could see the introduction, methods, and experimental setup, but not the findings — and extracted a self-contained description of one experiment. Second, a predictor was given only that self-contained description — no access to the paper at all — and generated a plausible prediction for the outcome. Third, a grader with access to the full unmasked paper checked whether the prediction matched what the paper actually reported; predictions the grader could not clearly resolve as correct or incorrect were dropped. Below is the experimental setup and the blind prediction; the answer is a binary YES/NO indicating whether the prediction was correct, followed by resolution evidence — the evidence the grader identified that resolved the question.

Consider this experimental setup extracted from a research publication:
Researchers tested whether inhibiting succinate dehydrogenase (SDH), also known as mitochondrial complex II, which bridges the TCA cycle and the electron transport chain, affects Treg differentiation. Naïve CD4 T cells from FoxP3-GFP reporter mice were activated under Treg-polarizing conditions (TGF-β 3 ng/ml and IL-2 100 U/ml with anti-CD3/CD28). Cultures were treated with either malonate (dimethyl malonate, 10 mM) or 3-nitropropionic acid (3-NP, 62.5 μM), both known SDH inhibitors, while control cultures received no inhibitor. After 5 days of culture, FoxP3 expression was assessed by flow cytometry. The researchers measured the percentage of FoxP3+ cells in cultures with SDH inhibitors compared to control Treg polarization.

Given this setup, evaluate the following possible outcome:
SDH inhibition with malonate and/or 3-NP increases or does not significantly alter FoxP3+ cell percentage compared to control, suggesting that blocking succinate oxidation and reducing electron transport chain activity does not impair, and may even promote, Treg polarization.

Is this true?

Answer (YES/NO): YES